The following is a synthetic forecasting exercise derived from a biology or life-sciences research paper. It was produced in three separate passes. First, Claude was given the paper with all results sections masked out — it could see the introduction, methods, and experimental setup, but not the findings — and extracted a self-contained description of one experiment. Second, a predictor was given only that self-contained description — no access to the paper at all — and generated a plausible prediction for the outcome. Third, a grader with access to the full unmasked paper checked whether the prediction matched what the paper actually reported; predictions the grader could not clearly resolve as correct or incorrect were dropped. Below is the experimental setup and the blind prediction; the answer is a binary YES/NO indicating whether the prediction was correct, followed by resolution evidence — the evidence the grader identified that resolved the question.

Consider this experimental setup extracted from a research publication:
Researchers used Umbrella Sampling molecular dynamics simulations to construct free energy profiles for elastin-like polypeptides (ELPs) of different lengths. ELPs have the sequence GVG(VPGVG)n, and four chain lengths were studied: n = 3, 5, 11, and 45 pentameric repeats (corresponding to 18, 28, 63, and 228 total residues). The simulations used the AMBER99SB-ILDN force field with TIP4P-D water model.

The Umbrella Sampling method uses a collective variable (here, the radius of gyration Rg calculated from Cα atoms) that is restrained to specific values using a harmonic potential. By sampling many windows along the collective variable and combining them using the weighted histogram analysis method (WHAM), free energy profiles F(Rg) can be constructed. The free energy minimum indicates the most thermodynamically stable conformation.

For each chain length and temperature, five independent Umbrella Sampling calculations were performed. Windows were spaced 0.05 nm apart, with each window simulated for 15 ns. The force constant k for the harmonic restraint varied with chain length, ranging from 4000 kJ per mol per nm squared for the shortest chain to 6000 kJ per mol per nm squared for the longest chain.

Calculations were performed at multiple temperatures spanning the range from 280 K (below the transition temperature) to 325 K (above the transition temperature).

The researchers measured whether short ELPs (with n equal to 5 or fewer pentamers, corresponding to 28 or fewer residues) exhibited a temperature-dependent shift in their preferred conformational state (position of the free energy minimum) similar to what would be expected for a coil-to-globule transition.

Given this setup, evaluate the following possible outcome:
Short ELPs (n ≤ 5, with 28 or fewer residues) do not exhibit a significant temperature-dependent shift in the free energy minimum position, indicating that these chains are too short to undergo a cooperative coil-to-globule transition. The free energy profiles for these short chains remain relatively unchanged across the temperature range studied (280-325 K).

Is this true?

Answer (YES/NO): NO